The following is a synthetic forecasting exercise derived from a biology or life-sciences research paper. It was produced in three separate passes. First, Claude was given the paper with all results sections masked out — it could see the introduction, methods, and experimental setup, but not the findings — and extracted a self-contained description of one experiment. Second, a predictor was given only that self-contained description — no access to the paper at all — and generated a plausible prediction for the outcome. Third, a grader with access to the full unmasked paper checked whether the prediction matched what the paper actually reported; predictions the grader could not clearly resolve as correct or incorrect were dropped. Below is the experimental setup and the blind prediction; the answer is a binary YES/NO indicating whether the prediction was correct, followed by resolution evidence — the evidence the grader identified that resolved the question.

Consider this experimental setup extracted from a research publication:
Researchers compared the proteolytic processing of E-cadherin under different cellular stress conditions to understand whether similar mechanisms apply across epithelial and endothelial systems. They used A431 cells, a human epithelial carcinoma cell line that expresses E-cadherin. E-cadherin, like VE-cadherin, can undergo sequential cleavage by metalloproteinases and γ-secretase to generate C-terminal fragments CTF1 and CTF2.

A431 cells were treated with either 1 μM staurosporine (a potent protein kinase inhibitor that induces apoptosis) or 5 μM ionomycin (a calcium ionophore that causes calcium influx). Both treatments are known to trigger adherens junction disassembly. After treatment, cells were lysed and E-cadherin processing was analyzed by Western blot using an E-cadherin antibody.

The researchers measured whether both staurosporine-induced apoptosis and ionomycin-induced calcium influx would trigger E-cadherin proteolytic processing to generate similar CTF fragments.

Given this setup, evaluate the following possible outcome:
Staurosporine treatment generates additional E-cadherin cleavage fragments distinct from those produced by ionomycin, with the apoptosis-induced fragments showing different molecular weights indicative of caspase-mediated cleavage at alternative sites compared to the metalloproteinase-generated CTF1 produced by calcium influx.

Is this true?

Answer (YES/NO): NO